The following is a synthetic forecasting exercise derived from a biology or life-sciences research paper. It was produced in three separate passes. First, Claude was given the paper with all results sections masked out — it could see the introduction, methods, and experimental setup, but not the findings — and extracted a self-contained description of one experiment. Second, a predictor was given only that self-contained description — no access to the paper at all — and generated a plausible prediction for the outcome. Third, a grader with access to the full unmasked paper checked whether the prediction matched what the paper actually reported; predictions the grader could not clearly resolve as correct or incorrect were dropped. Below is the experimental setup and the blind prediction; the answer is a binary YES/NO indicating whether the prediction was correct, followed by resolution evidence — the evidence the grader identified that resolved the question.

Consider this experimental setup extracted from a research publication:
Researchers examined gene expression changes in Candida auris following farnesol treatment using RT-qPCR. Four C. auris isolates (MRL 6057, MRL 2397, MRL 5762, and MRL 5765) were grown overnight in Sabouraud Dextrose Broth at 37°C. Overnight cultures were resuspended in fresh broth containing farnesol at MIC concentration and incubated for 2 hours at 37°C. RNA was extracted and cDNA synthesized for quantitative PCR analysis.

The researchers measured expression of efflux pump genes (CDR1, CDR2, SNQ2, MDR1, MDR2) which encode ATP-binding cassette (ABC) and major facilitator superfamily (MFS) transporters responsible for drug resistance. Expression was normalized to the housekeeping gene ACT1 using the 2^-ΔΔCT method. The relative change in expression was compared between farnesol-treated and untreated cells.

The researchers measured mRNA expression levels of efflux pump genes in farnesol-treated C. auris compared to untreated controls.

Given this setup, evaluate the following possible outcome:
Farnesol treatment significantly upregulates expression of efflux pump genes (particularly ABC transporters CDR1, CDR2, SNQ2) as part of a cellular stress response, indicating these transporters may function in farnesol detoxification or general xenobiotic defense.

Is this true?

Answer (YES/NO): NO